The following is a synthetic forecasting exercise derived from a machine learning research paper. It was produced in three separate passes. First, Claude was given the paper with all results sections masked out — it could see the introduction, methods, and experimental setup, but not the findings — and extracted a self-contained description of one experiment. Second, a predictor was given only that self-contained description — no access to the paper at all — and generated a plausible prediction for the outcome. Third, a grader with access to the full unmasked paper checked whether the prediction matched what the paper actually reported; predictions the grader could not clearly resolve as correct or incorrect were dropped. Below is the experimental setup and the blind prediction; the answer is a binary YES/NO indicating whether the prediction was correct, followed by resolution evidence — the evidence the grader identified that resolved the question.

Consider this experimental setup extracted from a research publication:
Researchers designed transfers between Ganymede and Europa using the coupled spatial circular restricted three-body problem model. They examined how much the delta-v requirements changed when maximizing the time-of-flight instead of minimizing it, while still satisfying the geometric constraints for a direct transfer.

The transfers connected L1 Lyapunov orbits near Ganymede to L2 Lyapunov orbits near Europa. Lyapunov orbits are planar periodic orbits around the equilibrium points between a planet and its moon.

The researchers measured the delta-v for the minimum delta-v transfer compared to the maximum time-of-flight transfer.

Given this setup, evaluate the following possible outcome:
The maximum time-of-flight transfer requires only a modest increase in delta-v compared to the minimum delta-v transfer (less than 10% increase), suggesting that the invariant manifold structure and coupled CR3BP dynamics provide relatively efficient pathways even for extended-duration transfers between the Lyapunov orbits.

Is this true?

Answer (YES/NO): NO